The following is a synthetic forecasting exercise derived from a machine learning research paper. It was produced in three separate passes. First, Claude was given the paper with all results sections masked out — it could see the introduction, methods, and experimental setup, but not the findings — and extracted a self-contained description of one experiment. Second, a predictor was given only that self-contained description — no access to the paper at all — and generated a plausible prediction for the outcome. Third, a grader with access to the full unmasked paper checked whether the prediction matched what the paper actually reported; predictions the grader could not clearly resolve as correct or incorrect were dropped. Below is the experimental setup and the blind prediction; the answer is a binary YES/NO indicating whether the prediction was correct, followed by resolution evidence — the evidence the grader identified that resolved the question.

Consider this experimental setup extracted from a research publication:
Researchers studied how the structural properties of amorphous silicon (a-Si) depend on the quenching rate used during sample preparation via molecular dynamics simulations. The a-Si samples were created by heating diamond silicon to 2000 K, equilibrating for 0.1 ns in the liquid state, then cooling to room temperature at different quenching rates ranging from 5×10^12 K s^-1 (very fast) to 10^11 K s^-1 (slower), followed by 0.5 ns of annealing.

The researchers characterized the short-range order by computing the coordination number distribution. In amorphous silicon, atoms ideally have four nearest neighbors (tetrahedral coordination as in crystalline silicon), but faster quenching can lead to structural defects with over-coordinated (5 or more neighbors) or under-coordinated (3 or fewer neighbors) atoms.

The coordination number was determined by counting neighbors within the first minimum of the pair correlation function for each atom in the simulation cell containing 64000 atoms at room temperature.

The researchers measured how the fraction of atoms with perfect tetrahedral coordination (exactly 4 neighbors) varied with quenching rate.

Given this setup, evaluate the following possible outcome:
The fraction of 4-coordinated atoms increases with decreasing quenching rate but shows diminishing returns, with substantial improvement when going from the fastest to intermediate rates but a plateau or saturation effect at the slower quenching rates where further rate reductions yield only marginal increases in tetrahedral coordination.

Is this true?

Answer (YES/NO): NO